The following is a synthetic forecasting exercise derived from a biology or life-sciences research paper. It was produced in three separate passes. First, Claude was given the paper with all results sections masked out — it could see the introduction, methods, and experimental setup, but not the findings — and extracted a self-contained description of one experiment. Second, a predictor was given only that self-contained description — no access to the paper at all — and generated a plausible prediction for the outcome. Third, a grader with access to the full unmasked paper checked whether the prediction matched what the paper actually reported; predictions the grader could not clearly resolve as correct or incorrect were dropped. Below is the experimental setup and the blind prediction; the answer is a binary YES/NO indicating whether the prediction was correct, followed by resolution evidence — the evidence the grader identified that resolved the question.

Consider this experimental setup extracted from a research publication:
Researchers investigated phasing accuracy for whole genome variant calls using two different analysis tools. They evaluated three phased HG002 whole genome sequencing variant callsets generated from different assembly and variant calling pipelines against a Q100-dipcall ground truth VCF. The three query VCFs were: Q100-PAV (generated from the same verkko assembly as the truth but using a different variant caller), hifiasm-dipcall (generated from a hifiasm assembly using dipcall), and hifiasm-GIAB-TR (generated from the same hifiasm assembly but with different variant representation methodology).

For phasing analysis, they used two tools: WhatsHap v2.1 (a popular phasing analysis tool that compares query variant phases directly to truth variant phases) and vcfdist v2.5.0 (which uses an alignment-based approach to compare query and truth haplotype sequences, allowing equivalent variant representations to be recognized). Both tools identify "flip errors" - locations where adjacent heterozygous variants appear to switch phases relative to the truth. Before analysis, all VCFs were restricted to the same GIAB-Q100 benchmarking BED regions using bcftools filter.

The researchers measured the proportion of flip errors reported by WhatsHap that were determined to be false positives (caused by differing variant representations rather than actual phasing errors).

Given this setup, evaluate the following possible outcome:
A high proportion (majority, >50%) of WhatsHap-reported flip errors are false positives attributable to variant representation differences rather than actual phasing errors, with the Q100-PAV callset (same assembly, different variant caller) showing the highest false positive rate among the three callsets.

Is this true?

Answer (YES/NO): NO